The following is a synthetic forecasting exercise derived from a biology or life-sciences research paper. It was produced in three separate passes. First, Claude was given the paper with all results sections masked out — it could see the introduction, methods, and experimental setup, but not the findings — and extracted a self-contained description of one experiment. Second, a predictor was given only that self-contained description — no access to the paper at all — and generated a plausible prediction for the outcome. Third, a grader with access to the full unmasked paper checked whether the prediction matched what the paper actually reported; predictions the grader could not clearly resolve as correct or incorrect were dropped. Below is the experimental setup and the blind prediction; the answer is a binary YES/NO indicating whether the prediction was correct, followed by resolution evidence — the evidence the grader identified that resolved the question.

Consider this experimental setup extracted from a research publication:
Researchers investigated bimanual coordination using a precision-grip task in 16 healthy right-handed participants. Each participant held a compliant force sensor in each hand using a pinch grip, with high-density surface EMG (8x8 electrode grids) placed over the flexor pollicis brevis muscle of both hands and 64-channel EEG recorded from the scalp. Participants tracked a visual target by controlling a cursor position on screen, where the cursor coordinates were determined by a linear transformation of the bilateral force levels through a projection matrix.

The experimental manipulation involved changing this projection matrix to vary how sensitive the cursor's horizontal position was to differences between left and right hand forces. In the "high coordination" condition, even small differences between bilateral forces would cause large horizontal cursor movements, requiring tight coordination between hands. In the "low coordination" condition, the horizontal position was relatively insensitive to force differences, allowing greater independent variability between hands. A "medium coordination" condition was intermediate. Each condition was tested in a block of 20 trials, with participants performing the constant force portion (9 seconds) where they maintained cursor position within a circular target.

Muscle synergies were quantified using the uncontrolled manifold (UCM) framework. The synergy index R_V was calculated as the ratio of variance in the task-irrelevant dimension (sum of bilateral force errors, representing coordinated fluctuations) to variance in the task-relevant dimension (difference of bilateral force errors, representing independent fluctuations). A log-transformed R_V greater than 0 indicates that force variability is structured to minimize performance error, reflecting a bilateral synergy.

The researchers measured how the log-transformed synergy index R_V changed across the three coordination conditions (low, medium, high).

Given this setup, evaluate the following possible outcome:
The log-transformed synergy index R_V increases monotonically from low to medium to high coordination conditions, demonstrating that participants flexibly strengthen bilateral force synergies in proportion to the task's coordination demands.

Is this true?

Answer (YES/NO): YES